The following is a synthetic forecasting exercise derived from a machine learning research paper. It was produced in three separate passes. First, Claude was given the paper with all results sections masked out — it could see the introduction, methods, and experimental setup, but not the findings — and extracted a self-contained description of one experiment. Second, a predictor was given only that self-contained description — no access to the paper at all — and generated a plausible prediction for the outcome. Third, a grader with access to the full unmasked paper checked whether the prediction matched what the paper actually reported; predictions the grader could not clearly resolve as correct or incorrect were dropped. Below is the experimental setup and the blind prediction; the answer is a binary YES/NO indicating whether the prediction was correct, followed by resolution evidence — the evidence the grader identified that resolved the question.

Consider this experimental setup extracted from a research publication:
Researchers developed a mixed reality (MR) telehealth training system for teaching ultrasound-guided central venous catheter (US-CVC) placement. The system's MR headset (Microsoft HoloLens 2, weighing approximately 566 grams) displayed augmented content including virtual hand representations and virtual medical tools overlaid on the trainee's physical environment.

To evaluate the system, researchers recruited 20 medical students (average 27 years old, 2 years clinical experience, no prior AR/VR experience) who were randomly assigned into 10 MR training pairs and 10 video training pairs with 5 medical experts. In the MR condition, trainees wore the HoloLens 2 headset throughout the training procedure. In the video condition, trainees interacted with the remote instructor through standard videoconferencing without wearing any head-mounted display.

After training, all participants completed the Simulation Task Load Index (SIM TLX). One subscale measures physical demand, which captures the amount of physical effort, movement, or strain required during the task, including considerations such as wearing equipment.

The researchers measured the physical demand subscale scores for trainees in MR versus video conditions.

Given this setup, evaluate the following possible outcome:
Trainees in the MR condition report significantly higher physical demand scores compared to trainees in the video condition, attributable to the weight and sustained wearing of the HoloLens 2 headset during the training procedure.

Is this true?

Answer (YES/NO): NO